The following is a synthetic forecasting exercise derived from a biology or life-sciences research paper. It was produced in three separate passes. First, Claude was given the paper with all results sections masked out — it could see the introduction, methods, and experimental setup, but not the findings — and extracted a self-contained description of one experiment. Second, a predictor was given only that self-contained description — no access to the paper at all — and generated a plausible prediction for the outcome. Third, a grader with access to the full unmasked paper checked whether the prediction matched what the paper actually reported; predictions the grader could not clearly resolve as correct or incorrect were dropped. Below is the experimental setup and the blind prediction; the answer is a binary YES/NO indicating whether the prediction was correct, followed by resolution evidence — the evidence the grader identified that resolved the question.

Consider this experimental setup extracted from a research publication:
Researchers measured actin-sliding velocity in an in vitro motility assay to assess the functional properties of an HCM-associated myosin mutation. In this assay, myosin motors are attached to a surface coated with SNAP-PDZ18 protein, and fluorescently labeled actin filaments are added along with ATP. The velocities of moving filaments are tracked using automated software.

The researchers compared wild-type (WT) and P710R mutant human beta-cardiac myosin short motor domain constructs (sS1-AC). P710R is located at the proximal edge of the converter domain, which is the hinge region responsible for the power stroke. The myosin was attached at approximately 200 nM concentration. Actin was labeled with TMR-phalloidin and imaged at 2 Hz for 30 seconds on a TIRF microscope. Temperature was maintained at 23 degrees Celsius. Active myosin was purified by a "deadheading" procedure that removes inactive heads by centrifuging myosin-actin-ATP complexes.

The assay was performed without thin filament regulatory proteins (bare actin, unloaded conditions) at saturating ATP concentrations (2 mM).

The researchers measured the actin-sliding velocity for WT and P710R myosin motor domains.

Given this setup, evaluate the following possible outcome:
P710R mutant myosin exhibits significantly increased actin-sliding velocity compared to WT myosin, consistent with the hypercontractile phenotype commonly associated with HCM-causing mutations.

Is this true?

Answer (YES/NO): NO